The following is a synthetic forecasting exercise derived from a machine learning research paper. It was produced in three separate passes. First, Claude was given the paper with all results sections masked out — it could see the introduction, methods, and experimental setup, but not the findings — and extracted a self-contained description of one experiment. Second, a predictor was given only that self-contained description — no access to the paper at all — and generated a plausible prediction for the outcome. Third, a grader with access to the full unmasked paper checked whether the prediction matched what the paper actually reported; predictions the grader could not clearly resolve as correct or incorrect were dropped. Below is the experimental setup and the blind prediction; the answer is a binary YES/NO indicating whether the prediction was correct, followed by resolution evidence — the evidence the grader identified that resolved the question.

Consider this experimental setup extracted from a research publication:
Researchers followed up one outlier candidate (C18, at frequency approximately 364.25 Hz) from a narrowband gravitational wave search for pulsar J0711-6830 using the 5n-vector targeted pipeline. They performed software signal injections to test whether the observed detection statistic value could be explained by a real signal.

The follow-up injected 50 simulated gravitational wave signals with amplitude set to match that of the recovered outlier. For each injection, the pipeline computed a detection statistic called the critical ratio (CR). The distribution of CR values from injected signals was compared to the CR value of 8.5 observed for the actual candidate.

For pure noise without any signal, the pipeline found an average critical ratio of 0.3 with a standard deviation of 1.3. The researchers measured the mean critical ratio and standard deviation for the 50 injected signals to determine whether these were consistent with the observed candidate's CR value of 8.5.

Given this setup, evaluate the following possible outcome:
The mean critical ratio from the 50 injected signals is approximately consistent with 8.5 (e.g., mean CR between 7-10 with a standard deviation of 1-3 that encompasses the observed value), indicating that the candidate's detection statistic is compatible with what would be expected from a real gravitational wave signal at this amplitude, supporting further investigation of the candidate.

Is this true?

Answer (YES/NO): NO